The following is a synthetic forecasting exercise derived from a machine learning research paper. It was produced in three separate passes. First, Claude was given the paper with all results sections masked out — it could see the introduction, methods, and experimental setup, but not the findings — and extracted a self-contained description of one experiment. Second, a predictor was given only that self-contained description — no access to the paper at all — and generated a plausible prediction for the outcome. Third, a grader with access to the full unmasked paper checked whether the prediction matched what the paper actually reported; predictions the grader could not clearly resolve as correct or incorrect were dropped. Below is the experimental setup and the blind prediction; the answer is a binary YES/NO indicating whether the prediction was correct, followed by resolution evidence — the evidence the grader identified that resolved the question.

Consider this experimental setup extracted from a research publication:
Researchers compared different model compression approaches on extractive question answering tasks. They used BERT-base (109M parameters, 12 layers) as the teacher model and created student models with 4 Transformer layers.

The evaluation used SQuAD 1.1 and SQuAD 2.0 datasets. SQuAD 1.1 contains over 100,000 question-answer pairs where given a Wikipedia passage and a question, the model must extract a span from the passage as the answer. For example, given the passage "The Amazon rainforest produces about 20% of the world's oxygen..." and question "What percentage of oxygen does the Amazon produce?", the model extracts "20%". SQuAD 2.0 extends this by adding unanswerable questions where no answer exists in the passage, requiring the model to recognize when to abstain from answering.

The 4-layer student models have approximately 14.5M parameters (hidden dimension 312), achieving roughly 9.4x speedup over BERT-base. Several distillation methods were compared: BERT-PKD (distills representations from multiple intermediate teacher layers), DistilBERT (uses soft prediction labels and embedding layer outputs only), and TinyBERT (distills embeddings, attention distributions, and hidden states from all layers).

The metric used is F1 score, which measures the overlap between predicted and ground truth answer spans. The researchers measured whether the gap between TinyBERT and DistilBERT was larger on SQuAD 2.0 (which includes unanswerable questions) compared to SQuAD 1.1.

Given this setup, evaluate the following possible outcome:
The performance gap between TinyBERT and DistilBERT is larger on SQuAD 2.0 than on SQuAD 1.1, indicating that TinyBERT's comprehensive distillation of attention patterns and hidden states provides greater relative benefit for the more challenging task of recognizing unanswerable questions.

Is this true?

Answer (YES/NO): YES